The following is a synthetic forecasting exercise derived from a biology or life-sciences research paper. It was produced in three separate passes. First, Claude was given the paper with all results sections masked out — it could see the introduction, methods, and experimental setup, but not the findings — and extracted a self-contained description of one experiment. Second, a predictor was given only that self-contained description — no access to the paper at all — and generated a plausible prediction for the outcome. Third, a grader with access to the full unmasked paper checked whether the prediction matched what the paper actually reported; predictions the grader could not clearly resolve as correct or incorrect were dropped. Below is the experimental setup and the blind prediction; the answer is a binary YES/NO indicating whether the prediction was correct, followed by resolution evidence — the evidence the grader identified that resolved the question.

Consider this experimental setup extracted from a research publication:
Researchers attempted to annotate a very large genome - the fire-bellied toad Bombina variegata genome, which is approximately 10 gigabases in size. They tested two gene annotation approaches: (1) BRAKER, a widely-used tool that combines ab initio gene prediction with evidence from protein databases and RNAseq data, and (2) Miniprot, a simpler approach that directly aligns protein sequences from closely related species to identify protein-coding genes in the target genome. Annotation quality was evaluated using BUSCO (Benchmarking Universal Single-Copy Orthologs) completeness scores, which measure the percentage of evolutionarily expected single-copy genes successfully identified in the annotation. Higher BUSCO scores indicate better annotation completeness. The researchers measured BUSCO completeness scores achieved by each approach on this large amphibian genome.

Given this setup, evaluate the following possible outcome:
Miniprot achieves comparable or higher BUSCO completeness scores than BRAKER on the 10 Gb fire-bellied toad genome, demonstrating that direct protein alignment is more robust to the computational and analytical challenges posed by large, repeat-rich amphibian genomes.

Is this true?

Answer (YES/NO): YES